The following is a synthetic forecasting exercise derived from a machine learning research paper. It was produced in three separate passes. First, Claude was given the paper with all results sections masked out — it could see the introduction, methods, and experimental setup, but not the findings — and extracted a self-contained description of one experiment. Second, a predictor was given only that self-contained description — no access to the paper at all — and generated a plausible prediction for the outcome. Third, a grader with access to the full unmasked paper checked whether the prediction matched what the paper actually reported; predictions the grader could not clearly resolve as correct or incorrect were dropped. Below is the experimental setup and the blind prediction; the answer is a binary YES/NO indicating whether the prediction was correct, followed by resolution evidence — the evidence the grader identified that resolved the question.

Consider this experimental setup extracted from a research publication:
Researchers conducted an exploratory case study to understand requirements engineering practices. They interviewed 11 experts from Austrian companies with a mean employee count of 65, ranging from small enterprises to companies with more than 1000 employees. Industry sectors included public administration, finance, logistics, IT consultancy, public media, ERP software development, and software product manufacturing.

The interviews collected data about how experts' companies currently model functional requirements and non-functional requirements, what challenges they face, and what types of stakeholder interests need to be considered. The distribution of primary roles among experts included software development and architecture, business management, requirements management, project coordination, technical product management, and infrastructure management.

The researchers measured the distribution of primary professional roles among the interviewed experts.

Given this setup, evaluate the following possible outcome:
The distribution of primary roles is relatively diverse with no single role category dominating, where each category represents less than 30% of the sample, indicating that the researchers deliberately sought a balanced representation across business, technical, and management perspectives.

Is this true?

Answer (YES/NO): YES